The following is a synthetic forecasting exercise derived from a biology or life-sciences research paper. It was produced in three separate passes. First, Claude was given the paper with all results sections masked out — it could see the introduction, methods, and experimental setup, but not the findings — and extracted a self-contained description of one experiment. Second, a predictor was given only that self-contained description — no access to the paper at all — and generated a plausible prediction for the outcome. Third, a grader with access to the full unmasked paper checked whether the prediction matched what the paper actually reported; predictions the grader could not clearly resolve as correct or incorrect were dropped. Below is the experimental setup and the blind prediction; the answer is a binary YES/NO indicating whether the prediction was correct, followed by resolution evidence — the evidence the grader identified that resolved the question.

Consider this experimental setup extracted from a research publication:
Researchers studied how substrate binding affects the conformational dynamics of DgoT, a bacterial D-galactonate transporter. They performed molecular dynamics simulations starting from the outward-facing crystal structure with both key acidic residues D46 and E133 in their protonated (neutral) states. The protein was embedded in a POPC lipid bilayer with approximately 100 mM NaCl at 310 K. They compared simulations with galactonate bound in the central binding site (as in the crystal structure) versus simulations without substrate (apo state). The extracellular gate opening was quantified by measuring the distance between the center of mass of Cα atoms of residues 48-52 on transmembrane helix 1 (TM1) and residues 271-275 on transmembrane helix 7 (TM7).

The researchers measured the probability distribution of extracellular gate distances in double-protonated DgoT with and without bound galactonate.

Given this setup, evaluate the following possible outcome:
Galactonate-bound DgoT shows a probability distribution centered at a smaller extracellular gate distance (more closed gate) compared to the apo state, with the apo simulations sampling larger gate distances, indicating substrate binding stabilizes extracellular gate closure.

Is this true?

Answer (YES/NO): YES